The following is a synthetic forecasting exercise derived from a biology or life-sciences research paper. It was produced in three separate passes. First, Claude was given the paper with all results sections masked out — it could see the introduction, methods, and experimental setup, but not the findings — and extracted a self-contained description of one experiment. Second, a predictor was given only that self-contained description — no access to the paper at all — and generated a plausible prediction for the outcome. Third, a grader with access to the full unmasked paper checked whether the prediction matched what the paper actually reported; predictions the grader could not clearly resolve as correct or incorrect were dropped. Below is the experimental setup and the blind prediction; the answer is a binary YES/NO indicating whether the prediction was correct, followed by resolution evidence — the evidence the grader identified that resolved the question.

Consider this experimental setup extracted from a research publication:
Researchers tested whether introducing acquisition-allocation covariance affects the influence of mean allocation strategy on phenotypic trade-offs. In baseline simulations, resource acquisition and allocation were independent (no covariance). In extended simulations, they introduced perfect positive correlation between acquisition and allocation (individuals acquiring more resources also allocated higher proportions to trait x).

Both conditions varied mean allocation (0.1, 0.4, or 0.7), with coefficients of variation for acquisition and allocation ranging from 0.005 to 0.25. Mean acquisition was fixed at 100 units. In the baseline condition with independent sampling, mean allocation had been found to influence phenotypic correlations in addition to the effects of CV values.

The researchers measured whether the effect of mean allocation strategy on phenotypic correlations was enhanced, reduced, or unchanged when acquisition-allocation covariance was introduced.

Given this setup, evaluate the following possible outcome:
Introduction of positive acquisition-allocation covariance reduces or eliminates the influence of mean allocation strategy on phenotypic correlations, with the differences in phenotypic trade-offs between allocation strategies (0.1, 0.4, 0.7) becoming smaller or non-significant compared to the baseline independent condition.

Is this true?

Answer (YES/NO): NO